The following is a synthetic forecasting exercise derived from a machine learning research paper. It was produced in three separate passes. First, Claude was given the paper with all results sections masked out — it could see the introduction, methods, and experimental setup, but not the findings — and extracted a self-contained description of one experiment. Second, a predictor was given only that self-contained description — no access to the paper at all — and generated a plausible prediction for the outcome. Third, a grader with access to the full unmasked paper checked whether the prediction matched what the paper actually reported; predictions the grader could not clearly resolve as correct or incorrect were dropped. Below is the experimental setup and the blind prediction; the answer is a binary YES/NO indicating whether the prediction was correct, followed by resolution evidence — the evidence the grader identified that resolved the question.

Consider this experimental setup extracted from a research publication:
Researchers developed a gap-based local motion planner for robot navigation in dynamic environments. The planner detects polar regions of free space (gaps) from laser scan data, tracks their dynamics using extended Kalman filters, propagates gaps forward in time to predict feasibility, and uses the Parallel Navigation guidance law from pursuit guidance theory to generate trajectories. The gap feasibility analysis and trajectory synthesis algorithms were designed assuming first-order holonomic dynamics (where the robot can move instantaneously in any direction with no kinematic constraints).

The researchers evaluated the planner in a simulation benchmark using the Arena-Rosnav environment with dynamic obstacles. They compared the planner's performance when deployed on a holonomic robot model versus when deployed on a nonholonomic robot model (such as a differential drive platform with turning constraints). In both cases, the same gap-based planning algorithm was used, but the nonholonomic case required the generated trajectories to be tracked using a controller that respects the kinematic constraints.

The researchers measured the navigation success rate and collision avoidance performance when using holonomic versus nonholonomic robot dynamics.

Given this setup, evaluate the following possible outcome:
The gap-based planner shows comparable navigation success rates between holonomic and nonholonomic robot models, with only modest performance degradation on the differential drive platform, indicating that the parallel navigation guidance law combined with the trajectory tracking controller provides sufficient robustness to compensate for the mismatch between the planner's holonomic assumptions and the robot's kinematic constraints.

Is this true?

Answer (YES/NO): NO